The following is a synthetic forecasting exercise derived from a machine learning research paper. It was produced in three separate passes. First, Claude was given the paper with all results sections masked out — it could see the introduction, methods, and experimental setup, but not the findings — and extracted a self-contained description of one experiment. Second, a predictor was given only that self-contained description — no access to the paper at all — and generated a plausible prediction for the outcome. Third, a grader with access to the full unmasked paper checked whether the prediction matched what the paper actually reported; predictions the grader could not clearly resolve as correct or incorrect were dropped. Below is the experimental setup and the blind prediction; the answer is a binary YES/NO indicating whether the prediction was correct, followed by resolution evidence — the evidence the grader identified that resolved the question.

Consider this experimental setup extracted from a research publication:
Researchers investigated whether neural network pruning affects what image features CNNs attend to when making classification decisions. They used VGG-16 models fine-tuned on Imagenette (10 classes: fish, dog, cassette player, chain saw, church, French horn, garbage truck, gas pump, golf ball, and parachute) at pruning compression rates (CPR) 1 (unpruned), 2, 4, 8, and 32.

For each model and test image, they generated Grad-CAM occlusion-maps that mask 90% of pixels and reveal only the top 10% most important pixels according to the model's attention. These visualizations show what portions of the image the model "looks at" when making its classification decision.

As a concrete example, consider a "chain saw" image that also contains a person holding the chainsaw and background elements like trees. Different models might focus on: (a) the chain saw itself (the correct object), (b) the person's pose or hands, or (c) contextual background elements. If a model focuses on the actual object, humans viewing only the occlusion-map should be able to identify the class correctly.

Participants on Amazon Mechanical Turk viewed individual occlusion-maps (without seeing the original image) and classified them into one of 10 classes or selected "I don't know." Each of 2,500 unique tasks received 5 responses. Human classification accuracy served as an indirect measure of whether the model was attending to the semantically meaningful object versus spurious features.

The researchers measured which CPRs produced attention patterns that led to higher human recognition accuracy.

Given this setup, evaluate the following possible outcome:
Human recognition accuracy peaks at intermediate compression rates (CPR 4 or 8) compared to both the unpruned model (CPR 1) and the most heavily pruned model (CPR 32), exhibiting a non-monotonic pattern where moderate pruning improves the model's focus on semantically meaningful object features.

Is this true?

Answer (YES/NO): NO